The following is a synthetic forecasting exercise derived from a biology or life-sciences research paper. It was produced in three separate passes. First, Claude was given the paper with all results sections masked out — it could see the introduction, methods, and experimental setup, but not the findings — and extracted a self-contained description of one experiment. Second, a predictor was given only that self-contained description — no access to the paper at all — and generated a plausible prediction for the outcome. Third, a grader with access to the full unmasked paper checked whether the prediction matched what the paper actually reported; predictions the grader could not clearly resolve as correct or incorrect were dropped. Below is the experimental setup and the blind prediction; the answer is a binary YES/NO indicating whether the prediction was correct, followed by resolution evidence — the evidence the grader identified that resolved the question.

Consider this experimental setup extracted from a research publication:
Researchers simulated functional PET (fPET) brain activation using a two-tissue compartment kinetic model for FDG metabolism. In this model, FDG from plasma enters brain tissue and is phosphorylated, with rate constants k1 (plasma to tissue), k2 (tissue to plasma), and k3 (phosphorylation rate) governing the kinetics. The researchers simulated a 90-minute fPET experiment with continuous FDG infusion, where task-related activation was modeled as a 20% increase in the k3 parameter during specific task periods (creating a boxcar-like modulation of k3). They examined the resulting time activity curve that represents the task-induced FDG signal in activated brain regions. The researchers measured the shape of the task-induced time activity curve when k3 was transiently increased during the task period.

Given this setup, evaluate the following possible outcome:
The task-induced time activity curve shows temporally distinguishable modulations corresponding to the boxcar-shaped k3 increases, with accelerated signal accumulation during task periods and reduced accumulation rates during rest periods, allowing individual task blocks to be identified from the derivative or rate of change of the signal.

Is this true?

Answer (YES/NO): NO